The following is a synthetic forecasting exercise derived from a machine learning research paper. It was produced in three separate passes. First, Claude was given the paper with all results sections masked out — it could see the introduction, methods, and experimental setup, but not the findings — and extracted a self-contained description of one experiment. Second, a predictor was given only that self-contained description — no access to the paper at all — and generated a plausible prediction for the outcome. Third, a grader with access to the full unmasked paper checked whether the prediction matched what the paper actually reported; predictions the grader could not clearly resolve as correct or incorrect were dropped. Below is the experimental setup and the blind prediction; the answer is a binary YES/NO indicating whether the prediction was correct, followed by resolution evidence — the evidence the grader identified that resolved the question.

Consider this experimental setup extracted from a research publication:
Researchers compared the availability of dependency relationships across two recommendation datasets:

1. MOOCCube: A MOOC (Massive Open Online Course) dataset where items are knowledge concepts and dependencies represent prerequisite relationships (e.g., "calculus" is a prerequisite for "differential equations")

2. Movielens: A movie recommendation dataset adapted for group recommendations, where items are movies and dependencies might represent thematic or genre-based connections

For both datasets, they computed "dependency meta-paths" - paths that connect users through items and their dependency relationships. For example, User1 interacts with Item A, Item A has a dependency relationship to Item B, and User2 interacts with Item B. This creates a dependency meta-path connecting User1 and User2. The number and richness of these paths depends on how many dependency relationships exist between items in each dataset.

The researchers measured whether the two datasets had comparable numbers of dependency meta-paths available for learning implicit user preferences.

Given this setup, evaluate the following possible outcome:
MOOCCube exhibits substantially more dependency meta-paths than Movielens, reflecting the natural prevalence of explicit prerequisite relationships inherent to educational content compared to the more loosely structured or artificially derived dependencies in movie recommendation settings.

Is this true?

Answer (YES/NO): YES